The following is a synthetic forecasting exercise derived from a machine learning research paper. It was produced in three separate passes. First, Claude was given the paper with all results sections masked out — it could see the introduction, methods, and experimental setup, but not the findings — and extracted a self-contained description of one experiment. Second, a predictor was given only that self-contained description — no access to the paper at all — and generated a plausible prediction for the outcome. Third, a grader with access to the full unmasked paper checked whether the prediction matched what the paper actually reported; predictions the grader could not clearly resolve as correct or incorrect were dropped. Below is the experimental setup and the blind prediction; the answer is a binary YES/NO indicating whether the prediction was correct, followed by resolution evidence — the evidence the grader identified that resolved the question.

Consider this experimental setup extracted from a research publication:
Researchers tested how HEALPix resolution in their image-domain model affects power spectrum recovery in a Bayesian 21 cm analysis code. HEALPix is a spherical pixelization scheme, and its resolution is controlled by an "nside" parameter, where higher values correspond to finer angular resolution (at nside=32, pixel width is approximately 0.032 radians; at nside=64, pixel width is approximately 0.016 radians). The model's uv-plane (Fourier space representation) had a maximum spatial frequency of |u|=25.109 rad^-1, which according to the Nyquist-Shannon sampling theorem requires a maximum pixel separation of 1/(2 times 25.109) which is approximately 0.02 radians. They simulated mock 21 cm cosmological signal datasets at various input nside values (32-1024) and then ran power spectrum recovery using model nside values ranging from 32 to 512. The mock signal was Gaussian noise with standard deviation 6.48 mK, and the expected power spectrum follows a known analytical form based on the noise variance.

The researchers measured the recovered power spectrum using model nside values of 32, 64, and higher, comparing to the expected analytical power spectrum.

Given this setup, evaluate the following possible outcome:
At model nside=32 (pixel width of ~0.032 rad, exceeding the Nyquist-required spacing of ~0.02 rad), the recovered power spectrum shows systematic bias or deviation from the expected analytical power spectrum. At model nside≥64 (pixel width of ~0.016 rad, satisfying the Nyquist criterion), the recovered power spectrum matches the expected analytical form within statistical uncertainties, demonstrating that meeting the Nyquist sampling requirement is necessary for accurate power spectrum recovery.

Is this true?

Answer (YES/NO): YES